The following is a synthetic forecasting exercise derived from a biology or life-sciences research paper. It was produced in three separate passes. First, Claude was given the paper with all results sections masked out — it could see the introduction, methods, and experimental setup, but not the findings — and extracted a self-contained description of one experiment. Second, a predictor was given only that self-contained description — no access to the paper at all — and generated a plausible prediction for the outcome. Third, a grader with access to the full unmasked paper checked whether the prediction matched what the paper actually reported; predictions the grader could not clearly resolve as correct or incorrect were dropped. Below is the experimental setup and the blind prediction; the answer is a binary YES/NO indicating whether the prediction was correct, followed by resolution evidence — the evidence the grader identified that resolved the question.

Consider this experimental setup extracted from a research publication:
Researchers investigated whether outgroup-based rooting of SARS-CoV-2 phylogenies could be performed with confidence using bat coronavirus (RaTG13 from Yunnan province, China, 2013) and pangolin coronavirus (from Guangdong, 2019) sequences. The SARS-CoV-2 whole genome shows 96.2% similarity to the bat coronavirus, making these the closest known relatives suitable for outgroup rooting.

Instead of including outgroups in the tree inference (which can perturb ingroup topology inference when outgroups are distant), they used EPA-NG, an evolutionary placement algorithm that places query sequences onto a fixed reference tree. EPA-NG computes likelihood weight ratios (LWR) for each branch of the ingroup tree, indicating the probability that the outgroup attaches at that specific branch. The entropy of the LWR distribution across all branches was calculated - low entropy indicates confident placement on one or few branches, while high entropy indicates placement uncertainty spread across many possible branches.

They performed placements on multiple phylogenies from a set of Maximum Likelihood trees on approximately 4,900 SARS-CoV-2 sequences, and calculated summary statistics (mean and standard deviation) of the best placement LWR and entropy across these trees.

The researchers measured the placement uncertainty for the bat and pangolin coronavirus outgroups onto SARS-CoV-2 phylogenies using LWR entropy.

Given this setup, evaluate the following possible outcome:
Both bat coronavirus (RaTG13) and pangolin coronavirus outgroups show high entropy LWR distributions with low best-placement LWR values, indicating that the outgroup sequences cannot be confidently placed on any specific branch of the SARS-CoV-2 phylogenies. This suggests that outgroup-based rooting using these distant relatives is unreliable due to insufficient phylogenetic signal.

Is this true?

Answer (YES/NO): NO